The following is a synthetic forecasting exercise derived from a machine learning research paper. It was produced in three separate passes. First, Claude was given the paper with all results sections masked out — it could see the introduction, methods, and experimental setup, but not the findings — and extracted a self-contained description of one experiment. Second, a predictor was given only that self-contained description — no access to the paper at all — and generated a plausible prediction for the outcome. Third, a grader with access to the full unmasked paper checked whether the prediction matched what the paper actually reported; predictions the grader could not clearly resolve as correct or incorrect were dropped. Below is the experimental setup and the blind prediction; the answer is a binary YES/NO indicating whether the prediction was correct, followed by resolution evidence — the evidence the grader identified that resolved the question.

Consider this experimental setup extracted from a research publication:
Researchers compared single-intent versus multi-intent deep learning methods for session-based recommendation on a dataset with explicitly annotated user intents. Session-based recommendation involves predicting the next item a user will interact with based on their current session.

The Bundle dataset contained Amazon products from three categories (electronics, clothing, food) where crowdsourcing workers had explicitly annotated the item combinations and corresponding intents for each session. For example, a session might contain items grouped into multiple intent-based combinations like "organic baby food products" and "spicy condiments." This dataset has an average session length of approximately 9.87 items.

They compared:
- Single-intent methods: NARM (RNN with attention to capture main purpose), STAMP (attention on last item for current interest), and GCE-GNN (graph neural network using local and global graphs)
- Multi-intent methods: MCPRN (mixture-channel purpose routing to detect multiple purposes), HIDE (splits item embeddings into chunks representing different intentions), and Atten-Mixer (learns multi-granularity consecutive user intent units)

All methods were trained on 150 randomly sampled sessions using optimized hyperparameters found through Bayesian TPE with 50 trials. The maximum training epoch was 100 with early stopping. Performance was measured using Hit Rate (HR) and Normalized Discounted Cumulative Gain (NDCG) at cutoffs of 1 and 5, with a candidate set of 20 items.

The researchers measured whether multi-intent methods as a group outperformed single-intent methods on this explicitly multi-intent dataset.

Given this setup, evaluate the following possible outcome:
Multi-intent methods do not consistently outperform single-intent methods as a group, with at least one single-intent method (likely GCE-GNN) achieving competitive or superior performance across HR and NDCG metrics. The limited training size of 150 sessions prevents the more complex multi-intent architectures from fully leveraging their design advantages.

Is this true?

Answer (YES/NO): NO